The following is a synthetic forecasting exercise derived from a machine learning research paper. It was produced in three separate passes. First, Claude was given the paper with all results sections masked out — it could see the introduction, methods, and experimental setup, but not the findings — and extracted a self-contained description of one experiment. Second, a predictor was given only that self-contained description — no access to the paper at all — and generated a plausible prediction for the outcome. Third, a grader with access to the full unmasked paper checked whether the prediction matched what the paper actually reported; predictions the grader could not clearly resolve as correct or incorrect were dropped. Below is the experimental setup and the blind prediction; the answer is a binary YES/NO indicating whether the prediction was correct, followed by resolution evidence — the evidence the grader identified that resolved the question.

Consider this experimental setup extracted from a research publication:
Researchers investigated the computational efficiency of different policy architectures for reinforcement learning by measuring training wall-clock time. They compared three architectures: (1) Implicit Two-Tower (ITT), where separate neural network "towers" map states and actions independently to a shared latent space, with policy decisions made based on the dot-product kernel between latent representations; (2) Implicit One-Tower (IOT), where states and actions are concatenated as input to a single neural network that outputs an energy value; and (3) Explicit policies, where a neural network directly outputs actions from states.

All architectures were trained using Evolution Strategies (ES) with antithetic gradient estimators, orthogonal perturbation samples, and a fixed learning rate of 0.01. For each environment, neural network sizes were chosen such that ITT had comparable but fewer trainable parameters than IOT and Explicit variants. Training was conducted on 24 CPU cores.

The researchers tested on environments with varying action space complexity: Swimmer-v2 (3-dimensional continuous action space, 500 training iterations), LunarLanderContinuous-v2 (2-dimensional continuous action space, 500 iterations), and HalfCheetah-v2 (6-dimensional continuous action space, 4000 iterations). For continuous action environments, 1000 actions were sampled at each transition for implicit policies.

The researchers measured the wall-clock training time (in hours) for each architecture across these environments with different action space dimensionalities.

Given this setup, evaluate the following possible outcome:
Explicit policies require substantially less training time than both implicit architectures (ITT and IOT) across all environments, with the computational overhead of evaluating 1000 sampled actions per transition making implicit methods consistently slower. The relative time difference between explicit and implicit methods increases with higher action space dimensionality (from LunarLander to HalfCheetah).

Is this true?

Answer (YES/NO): NO